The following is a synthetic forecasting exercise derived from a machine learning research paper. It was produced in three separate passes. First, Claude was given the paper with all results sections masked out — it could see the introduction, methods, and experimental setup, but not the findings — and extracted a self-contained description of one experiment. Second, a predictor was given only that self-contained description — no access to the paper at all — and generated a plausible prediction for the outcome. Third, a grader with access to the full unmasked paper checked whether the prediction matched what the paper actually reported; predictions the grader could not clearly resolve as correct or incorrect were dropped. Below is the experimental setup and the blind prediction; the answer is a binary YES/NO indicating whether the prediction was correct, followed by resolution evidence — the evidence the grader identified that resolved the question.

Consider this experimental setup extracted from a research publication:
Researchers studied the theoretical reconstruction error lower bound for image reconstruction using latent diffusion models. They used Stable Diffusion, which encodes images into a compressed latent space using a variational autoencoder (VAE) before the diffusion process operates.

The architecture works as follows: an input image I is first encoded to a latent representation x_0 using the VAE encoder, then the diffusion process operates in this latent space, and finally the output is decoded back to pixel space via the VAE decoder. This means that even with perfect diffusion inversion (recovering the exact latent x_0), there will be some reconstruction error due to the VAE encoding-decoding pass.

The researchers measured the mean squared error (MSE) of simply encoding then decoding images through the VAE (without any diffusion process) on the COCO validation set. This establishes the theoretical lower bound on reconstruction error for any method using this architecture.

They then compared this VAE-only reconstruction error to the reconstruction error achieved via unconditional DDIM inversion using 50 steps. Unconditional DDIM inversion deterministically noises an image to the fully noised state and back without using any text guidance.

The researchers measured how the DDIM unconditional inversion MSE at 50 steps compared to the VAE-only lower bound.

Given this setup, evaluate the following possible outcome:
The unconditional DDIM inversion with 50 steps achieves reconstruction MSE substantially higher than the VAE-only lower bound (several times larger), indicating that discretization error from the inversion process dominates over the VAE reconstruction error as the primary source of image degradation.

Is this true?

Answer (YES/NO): NO